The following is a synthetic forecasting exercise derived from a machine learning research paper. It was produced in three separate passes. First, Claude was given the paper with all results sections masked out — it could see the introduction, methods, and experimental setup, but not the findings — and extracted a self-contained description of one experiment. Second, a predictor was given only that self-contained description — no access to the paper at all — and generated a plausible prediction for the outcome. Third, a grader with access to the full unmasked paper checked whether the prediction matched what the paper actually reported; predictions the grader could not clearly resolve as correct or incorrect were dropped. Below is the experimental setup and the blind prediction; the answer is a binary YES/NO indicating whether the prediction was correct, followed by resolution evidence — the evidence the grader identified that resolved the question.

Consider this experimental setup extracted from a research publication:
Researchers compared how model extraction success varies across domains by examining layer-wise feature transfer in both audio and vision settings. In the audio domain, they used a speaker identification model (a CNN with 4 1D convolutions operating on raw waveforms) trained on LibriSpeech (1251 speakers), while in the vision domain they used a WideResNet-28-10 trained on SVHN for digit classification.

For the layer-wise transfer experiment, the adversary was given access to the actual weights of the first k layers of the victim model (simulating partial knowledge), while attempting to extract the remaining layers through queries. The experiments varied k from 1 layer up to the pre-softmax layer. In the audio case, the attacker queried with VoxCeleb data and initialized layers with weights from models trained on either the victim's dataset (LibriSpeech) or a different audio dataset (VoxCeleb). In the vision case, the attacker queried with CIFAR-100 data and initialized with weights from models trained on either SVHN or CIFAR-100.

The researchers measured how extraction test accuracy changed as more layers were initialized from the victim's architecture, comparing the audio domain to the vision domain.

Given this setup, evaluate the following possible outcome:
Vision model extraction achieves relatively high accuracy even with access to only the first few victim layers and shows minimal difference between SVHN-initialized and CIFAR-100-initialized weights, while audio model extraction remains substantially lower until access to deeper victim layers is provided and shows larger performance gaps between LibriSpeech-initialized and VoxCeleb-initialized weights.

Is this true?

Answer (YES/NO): NO